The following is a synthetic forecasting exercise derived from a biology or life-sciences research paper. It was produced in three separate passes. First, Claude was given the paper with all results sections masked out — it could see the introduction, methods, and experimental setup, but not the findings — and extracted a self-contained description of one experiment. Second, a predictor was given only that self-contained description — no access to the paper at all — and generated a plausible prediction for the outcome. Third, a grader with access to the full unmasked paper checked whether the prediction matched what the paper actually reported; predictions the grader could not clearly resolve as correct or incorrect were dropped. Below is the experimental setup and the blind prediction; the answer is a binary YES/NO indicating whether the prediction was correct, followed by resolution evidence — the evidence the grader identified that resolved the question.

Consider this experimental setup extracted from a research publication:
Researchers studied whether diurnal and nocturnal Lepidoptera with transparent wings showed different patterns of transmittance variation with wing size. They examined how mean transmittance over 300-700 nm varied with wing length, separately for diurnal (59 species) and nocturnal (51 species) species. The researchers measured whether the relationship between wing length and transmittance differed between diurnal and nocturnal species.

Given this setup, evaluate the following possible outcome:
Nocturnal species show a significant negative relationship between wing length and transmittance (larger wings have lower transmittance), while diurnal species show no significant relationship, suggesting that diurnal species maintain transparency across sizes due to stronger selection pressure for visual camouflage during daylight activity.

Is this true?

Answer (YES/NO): NO